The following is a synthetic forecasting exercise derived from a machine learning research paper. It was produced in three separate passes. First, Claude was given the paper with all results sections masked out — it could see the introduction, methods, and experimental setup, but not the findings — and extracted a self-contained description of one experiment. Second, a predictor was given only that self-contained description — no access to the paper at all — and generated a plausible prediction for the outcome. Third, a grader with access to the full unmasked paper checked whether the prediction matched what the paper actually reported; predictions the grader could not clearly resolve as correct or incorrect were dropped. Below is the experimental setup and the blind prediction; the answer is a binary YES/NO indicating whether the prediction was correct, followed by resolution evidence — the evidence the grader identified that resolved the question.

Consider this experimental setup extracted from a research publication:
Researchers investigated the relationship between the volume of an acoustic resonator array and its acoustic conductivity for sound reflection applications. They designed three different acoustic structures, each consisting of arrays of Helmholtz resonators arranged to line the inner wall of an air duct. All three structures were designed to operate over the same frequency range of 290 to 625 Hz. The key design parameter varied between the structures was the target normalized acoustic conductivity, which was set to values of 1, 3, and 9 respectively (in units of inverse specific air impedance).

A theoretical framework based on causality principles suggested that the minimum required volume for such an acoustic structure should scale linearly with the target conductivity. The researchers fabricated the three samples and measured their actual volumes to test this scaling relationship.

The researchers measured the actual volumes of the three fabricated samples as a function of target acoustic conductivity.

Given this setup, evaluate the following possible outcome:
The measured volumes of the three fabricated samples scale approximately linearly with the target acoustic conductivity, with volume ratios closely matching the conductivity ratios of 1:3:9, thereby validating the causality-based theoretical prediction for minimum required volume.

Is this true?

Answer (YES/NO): YES